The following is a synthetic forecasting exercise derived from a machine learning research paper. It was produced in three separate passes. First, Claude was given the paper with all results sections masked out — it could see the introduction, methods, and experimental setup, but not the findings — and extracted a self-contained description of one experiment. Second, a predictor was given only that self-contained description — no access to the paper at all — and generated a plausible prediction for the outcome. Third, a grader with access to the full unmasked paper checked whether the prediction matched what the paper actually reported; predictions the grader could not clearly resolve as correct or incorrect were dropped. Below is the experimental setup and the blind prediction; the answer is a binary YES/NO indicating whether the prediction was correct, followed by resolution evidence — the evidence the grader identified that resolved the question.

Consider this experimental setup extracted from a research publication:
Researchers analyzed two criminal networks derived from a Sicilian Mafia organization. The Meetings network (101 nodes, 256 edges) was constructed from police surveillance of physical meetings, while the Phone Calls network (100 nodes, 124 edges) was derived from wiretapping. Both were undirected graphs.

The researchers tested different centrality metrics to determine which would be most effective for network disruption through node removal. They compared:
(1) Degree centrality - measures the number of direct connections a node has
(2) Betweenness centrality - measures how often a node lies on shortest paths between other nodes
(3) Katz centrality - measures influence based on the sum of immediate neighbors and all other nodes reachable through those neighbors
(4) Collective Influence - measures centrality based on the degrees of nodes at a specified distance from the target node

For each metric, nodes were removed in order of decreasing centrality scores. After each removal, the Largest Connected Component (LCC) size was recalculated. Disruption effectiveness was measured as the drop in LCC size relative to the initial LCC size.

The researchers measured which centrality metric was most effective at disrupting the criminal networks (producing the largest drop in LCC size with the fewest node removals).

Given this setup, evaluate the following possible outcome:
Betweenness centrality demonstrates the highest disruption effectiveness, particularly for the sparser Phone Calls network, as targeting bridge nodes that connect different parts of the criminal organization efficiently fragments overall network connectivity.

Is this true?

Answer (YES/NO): NO